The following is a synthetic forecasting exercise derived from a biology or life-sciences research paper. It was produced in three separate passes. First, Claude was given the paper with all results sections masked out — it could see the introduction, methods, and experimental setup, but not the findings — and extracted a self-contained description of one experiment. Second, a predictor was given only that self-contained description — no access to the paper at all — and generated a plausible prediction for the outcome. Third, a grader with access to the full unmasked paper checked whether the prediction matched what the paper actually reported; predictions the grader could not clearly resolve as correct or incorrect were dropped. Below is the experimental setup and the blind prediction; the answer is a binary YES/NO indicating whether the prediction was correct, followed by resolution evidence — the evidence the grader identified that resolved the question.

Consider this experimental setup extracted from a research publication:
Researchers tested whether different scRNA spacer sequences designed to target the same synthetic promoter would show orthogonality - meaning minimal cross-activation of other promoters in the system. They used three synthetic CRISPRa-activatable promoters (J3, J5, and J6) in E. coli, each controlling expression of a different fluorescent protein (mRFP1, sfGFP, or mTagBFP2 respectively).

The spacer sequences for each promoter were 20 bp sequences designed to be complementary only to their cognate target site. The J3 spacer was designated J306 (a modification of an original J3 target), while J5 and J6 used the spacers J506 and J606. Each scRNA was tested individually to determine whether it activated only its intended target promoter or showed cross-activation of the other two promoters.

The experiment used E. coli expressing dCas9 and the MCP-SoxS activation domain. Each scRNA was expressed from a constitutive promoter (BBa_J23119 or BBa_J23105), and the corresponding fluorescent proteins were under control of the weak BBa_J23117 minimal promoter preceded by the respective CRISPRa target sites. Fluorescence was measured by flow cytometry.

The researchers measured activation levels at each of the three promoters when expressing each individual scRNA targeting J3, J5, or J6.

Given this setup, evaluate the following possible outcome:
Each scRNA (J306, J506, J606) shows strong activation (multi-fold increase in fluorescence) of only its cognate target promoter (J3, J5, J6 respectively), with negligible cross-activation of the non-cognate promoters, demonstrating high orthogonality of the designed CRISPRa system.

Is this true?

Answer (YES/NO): YES